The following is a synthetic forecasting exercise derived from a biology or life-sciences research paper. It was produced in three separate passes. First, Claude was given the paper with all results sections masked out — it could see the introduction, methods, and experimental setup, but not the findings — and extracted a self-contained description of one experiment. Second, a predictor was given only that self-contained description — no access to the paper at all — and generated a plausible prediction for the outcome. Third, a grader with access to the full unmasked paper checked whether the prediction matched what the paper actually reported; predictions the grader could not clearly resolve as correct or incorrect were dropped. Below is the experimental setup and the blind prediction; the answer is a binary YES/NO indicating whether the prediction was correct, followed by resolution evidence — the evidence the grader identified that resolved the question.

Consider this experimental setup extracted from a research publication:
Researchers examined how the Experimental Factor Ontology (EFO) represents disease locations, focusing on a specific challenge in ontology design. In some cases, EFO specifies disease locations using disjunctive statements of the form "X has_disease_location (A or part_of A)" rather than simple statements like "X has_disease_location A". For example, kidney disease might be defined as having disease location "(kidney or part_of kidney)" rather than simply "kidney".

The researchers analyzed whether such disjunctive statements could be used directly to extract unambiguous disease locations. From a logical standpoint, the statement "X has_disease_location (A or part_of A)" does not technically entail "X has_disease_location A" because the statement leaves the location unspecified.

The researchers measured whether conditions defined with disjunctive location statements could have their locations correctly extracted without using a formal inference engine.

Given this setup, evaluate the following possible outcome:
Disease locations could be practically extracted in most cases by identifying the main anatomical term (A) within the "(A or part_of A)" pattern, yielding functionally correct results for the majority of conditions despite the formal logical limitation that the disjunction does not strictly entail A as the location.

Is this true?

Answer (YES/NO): NO